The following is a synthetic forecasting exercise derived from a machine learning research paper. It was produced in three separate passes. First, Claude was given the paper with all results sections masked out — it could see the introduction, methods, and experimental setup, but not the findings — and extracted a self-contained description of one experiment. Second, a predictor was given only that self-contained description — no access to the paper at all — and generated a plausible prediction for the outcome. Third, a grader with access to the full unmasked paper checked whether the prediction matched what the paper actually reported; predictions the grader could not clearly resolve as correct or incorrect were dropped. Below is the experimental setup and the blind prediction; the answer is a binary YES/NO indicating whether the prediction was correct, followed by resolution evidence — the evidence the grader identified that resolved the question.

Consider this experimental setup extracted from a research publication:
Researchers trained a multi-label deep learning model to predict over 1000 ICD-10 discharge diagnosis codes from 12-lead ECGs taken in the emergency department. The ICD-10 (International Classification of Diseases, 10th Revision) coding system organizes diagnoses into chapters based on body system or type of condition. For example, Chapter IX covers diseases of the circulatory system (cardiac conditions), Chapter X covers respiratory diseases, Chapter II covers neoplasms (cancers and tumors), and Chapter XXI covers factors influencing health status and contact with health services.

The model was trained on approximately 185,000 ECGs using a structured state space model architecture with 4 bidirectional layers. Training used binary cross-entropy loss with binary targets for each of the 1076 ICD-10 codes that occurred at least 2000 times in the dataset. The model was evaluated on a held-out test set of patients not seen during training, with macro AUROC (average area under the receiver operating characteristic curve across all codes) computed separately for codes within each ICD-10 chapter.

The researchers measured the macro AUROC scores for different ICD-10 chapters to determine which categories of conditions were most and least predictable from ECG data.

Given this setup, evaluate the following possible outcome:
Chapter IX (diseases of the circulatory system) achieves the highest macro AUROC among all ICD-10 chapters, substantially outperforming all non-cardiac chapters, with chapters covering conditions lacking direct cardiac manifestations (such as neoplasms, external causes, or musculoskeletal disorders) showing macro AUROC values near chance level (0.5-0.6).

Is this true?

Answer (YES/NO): NO